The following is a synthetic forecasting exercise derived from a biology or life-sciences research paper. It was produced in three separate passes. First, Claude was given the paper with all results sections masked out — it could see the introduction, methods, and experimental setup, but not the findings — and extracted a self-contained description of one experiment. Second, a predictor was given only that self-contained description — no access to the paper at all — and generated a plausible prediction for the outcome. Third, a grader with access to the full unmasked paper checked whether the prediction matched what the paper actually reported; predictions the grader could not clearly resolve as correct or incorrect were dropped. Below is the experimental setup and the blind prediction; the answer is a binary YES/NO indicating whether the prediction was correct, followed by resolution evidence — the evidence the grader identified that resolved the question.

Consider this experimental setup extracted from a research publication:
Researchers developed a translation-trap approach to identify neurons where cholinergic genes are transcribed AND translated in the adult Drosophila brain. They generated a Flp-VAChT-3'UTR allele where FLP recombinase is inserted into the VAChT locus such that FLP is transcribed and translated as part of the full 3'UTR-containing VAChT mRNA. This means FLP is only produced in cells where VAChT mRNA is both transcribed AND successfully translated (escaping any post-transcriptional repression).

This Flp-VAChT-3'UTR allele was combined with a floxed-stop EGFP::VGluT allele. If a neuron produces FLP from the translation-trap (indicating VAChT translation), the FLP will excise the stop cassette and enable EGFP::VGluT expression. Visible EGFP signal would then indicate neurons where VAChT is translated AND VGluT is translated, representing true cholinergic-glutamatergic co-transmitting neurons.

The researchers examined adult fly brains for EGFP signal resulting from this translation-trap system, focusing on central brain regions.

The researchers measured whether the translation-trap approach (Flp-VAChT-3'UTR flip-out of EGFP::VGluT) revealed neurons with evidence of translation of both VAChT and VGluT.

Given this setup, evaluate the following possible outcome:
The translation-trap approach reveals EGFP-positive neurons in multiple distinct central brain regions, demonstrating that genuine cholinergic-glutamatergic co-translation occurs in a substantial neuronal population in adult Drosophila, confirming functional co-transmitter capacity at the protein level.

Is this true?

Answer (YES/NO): YES